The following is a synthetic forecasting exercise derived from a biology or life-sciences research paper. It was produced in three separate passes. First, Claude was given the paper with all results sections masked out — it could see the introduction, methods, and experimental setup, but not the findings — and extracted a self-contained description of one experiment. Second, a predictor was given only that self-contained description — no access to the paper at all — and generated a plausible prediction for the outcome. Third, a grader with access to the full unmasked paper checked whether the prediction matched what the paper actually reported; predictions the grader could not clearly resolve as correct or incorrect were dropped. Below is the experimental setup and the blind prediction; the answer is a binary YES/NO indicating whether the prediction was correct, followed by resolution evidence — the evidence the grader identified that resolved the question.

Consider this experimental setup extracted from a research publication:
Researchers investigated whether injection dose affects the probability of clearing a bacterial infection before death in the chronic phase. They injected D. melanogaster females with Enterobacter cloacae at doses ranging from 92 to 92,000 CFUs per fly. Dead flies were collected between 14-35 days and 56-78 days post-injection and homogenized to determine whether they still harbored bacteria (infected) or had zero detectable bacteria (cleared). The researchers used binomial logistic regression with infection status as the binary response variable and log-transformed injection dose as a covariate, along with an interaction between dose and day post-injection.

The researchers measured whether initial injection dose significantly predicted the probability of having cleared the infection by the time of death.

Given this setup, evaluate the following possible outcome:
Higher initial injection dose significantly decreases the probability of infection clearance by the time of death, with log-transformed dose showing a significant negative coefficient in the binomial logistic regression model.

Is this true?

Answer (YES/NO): YES